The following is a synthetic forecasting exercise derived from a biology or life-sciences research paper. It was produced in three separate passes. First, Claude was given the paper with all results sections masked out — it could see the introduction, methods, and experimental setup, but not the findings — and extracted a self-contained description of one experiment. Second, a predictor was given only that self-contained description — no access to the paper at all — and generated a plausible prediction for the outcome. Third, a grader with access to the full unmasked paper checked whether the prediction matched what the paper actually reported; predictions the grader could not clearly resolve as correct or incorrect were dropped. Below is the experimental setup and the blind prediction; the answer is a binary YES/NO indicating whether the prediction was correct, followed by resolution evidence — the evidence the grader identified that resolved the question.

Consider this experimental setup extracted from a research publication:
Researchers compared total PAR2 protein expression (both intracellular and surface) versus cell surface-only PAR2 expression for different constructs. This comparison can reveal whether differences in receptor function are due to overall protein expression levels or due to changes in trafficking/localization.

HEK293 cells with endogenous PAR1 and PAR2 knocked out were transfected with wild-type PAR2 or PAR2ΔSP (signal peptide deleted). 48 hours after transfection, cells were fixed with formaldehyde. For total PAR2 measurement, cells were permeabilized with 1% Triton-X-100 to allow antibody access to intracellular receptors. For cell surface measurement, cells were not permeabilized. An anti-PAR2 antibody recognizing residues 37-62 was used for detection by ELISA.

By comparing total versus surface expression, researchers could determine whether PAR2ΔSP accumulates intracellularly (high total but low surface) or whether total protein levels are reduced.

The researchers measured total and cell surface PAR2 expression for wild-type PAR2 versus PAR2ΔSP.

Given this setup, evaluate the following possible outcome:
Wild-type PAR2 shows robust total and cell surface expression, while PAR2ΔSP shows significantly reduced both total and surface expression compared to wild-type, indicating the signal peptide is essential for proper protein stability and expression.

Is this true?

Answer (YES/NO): YES